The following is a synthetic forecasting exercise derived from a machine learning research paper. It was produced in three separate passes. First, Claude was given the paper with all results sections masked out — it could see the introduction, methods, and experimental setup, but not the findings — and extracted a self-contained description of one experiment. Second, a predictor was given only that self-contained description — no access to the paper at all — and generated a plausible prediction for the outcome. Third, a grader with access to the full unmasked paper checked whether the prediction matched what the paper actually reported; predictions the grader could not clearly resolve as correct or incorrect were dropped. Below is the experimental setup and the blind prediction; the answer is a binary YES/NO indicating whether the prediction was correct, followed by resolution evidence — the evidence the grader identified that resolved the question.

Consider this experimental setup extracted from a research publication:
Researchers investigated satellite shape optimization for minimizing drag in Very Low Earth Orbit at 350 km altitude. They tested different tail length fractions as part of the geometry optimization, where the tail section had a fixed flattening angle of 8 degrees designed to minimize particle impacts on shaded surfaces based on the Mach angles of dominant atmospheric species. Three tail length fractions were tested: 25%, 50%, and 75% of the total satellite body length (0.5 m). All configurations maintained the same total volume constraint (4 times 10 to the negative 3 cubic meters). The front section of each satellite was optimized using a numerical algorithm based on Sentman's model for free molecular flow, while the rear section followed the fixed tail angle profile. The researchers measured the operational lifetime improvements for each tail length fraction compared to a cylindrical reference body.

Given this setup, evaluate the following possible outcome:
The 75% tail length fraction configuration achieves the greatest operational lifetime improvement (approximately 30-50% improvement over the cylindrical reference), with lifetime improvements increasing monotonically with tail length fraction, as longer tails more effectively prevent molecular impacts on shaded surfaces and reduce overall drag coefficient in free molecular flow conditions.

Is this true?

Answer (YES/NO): NO